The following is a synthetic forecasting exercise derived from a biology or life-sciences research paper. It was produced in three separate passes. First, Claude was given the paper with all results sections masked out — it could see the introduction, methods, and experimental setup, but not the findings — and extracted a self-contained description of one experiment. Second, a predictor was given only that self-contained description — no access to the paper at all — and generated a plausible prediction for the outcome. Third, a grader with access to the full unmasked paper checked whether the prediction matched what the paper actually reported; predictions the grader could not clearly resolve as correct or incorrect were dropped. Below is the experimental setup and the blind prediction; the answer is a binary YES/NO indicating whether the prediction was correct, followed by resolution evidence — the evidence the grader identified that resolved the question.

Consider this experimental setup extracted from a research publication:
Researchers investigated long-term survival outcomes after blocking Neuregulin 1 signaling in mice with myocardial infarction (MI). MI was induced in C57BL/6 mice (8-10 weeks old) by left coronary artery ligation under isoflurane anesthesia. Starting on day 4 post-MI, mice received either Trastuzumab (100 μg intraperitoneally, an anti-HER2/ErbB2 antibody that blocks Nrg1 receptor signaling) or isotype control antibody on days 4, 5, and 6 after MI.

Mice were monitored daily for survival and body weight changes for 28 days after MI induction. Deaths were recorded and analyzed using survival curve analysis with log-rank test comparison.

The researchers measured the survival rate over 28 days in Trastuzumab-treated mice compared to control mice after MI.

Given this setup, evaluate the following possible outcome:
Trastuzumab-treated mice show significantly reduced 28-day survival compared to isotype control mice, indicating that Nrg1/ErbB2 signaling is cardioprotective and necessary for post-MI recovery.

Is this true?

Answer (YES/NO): NO